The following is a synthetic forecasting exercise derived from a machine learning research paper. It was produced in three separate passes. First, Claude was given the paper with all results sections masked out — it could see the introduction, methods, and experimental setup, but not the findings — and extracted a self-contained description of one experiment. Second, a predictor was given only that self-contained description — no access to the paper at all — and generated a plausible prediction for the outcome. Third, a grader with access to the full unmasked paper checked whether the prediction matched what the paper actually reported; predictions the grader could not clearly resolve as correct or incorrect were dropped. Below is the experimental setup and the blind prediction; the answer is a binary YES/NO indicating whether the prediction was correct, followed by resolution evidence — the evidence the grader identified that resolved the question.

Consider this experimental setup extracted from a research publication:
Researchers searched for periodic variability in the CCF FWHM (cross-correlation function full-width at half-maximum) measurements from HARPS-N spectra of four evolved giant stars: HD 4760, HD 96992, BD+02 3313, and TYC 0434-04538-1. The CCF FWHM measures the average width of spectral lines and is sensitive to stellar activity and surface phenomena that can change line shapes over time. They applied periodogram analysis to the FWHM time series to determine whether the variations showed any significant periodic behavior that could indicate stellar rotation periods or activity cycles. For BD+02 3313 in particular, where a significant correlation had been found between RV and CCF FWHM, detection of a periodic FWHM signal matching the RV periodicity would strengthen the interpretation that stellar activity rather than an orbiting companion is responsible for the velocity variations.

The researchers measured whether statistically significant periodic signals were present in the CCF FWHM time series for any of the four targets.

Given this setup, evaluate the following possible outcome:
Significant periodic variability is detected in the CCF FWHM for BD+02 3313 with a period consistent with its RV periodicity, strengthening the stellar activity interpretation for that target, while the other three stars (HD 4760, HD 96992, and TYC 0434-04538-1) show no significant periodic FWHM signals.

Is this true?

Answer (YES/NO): NO